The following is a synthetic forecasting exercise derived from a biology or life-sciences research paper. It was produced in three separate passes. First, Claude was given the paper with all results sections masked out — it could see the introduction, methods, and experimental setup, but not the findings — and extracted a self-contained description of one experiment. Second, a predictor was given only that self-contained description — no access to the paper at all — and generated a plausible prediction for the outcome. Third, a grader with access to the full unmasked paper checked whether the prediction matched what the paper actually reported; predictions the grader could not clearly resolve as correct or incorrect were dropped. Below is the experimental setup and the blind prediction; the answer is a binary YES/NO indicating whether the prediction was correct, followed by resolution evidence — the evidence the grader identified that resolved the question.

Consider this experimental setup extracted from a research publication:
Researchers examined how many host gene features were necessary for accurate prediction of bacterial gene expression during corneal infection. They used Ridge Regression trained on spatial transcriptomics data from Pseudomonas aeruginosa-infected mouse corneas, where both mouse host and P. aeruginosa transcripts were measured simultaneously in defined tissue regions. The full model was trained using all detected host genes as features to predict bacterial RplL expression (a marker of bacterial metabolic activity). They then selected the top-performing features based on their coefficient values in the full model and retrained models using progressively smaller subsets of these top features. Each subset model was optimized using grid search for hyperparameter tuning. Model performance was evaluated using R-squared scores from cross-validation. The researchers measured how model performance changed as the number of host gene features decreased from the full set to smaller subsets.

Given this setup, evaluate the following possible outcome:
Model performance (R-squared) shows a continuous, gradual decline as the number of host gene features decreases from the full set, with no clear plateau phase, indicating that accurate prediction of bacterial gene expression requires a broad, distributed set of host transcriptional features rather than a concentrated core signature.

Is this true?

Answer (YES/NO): NO